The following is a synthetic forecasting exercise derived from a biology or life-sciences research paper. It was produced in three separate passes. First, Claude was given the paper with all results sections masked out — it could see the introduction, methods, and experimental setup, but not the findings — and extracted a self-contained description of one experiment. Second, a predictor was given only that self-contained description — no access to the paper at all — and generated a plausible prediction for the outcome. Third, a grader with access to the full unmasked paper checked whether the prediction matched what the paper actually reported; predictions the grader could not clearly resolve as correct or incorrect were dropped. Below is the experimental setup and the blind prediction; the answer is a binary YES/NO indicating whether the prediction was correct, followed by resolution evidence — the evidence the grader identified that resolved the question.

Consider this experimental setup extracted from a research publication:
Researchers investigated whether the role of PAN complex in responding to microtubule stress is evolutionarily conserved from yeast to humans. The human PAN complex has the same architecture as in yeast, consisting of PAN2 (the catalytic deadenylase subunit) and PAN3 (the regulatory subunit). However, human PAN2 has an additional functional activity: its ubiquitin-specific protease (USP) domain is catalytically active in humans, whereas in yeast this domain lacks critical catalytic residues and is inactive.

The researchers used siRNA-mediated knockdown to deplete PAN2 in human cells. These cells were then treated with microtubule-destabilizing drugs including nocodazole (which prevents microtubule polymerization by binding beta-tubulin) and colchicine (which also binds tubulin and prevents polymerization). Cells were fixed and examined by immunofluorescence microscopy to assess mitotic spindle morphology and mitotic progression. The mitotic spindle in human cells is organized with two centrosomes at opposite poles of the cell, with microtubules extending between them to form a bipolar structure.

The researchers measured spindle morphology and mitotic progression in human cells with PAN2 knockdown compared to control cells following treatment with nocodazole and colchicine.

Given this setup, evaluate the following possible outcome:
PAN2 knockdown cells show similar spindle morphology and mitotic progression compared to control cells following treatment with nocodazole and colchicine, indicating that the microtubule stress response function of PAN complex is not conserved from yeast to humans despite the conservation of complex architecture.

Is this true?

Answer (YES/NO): NO